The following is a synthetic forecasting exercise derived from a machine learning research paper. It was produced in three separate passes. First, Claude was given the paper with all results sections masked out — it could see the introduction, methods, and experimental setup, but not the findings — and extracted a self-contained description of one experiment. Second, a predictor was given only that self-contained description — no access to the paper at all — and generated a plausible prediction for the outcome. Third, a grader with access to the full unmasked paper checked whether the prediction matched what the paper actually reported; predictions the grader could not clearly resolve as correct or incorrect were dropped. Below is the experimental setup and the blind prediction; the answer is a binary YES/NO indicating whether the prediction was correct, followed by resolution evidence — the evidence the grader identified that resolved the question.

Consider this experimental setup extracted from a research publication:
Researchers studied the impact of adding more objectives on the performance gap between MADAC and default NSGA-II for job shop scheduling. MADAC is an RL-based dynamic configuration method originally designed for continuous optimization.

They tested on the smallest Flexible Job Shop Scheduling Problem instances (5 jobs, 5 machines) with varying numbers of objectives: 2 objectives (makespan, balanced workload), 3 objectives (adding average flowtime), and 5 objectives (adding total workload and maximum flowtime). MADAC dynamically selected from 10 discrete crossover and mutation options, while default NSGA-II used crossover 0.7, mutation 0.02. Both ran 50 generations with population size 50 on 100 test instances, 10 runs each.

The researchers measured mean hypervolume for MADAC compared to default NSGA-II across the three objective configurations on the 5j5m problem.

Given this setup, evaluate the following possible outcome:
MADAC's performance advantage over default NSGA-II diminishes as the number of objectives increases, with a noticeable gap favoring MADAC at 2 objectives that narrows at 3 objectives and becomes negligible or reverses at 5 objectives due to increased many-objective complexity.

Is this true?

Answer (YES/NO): NO